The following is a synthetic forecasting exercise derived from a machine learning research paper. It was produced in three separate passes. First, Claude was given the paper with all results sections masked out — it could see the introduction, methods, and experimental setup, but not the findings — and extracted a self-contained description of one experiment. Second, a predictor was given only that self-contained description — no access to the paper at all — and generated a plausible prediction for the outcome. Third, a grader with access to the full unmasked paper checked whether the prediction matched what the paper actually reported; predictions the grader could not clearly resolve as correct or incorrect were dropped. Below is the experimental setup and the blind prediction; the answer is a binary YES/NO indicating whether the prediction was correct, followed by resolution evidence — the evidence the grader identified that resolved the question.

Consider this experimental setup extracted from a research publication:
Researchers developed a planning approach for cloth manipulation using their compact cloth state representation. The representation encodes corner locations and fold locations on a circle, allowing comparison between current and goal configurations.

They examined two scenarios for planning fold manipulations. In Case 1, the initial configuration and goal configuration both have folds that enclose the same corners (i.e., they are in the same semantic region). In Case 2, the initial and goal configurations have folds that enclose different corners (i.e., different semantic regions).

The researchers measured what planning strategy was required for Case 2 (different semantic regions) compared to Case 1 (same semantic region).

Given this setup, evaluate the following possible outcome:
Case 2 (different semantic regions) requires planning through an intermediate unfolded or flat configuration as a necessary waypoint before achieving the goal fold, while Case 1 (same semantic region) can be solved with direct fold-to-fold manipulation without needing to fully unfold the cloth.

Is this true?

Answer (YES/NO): YES